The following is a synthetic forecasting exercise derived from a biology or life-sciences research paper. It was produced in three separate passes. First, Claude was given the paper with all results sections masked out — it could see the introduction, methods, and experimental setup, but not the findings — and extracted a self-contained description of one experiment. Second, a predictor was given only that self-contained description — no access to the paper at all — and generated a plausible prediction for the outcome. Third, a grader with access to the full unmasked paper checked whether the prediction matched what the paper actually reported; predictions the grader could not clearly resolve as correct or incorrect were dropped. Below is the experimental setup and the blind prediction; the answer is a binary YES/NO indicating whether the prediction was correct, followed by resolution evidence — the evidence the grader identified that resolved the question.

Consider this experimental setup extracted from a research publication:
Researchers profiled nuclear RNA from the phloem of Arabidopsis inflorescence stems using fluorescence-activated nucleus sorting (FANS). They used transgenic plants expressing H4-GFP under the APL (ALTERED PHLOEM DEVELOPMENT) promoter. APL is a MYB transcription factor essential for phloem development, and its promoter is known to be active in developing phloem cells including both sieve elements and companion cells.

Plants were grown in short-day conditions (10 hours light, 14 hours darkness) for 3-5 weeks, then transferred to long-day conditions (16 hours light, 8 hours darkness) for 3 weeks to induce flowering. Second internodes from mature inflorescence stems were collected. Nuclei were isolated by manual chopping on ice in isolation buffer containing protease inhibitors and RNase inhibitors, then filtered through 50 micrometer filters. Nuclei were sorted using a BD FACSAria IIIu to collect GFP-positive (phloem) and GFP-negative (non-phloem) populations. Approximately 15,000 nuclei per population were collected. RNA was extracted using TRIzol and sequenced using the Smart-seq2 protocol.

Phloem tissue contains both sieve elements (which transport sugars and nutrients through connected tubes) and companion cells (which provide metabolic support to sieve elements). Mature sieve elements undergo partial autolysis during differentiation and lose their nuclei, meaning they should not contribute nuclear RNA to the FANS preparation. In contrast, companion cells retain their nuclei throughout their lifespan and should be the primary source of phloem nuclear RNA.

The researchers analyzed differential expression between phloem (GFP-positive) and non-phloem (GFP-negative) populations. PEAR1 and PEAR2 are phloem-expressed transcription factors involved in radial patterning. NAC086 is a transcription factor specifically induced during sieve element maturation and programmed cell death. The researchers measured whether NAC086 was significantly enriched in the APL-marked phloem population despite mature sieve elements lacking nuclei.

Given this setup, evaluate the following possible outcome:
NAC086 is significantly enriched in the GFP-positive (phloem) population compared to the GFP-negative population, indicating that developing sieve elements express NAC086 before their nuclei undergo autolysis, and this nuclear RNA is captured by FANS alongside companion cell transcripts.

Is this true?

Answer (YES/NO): YES